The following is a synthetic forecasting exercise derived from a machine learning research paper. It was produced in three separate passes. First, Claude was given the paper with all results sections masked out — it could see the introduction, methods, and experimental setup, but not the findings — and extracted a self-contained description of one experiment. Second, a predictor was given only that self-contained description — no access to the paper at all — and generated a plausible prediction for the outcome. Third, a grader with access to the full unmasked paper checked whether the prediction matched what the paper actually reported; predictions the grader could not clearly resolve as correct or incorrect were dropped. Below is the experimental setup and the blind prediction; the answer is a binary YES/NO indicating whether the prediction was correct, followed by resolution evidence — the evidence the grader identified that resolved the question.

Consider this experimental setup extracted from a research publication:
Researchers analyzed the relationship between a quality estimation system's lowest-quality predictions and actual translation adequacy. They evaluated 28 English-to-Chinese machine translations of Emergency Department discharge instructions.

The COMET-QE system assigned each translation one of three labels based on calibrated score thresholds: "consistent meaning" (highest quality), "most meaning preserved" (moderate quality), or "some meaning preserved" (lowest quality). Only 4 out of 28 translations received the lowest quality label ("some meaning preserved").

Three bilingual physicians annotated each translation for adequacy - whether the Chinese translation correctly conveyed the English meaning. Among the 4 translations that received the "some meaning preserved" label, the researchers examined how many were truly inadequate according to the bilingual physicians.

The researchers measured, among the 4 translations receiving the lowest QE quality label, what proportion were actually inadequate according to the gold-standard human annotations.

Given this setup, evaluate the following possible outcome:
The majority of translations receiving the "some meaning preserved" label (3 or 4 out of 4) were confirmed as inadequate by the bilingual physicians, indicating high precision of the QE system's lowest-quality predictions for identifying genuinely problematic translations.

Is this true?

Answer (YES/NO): YES